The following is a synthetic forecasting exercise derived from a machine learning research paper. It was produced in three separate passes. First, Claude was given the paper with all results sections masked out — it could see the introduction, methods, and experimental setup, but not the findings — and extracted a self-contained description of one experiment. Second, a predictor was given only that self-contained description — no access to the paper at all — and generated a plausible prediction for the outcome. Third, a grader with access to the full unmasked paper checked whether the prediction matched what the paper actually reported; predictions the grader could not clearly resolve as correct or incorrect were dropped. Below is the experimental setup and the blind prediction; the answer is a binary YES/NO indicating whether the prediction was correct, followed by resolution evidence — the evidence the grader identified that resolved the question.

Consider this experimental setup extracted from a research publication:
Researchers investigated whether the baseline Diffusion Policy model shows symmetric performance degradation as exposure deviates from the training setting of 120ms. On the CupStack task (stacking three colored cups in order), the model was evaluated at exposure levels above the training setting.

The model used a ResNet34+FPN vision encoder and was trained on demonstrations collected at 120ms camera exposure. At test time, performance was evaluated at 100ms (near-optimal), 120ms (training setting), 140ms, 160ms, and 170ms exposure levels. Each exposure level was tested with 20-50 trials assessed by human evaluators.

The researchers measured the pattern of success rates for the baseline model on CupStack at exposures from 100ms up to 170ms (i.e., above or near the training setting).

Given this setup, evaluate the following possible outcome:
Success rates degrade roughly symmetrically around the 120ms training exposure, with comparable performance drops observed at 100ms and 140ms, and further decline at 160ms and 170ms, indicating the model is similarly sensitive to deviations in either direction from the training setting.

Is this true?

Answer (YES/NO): NO